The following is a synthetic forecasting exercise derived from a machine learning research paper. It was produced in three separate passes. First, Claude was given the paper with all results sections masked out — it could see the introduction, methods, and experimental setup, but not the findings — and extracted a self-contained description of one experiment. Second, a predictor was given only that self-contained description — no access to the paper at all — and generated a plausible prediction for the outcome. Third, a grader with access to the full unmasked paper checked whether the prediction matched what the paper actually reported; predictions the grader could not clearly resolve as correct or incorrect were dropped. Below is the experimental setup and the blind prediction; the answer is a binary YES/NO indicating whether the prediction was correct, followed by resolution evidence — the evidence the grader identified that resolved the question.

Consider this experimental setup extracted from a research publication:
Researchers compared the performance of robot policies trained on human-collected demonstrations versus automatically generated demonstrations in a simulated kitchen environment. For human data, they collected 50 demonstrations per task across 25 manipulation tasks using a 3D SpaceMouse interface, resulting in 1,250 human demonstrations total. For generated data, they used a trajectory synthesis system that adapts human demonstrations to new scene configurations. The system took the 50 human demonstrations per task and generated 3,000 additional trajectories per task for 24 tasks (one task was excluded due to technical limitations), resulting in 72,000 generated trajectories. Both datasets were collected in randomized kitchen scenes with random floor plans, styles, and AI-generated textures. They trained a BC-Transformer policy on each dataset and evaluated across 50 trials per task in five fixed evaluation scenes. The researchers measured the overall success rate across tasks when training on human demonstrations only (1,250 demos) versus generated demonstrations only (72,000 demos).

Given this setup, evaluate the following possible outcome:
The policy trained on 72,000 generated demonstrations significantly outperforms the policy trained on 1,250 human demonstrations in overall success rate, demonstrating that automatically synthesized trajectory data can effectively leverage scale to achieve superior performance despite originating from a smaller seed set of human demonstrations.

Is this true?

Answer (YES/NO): YES